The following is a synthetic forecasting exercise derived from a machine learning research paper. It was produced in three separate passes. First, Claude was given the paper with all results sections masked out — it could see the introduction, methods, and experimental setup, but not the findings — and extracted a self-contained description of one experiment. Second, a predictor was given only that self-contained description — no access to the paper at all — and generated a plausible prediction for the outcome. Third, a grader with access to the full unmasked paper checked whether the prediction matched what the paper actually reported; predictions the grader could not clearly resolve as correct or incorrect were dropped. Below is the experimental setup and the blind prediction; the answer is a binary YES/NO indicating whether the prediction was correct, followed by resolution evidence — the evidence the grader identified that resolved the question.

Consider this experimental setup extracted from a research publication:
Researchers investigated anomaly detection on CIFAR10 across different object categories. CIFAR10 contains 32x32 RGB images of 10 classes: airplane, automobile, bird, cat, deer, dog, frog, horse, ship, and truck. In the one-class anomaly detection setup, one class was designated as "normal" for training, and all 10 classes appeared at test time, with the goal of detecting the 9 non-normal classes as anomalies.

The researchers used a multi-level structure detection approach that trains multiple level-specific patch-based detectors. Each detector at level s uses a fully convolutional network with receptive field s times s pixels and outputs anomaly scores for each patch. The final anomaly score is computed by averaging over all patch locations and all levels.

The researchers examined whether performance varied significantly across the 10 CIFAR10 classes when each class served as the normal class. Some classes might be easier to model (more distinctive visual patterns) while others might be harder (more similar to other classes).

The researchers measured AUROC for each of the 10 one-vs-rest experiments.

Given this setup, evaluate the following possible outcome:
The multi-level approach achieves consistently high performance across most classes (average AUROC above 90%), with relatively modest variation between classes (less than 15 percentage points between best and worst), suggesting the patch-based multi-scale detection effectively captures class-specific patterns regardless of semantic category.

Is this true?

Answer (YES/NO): NO